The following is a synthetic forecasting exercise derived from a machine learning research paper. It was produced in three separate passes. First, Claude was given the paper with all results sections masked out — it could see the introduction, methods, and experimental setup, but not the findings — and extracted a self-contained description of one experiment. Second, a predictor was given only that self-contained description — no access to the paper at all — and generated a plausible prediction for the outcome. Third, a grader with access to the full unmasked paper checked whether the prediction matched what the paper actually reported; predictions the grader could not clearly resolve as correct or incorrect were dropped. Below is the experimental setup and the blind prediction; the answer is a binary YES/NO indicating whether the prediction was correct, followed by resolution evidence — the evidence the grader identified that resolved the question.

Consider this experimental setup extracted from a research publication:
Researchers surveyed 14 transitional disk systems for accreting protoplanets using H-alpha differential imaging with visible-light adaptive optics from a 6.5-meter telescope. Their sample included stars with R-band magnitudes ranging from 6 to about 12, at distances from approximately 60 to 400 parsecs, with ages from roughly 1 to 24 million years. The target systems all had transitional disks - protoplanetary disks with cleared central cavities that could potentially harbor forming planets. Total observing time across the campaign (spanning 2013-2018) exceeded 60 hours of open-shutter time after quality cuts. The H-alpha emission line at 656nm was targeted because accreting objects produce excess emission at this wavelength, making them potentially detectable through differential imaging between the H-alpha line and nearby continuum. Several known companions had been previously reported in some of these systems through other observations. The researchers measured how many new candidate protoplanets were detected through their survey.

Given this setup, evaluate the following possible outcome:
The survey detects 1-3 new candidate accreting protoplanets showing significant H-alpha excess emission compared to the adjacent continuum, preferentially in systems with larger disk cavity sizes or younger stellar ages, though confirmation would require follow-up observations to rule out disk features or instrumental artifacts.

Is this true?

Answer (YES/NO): YES